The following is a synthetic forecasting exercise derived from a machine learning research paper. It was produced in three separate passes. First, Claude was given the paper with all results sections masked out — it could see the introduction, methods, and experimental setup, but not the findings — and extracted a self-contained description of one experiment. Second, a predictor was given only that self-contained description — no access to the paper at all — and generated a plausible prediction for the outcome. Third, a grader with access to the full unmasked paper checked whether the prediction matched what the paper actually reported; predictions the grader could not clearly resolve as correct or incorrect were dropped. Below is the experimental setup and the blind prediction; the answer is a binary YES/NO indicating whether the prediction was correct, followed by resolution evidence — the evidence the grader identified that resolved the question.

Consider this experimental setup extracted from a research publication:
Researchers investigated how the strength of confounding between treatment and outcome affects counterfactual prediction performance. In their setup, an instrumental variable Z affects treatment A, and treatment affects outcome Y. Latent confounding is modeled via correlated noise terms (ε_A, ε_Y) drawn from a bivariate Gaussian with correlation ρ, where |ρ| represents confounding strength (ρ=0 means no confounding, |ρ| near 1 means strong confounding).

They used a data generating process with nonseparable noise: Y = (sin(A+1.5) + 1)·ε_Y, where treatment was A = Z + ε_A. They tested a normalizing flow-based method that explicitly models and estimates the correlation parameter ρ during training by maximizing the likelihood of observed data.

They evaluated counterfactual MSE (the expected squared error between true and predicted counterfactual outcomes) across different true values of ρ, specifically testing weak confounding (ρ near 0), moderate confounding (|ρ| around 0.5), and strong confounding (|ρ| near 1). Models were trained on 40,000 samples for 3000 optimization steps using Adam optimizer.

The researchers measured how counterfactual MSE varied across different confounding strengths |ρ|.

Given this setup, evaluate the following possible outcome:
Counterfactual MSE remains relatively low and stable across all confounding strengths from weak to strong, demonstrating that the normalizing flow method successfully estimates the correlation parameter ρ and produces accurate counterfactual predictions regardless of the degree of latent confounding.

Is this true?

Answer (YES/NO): YES